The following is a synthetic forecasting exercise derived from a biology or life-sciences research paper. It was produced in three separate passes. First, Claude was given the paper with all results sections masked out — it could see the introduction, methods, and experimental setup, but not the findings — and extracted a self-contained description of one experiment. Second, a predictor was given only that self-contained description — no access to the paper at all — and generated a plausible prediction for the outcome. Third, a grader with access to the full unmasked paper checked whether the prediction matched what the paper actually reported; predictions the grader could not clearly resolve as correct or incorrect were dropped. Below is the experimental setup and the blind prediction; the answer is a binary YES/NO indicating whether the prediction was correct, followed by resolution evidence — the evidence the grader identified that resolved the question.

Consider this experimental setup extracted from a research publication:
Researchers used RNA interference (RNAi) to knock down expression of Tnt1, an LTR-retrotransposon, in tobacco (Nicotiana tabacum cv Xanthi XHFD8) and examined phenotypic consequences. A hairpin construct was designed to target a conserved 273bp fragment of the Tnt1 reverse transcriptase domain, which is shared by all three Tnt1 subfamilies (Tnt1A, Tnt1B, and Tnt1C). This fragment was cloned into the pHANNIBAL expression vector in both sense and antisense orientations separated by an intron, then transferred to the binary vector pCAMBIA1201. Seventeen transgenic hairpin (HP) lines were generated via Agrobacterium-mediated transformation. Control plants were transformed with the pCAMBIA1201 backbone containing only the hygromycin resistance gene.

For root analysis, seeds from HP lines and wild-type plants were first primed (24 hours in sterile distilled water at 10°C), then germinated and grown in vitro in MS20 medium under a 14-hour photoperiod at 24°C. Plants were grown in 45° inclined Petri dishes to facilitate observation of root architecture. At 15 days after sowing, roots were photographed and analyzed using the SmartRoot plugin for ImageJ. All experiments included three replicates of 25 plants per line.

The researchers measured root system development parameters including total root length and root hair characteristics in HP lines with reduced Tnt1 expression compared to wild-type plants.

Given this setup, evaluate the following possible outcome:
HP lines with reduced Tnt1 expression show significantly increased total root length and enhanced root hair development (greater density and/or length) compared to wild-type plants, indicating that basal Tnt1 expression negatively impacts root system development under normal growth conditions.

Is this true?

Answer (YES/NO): NO